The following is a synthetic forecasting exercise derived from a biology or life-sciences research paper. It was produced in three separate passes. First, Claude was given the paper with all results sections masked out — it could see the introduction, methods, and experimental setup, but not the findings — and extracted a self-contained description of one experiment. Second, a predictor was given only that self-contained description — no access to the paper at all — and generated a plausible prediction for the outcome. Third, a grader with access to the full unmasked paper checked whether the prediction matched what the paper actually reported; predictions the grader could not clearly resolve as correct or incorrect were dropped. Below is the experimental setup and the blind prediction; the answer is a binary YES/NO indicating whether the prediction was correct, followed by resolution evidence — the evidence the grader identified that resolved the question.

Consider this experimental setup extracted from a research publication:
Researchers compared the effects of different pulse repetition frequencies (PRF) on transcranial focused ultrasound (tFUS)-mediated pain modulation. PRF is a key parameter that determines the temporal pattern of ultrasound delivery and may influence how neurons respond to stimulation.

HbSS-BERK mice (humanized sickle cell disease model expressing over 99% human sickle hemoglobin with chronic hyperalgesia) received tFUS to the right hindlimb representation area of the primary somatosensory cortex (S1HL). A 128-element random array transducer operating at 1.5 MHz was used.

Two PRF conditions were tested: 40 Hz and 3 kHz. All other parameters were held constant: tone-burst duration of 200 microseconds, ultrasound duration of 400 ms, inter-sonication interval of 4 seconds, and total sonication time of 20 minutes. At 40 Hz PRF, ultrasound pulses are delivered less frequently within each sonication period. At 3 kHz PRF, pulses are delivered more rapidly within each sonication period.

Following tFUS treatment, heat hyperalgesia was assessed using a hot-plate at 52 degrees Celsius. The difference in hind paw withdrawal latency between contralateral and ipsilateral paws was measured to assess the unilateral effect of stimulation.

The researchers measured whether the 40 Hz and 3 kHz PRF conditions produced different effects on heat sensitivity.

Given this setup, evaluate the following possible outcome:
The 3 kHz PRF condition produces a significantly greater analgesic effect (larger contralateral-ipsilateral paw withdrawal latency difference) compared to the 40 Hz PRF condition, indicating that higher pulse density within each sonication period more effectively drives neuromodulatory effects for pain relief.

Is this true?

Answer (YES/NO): NO